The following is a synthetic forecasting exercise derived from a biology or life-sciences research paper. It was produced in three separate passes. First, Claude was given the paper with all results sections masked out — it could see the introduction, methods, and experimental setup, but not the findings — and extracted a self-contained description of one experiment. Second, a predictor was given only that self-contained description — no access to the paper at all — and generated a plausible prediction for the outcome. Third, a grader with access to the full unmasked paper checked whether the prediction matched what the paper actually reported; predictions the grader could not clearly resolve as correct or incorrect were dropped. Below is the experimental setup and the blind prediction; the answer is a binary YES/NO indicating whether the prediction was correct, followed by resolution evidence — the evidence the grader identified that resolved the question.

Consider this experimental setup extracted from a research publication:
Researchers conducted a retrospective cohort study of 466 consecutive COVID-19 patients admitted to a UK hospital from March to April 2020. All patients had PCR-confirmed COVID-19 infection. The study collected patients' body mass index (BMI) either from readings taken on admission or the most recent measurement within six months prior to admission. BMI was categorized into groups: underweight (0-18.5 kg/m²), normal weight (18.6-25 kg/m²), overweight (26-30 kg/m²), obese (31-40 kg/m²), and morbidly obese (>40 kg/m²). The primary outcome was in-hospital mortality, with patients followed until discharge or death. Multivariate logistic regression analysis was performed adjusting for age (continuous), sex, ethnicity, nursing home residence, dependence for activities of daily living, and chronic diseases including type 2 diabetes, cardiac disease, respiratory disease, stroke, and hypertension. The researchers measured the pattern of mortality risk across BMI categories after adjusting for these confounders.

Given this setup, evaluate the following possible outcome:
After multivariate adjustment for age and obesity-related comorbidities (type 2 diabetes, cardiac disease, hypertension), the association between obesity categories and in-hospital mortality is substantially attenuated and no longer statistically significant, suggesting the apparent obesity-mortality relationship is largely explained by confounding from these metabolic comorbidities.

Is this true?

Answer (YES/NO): NO